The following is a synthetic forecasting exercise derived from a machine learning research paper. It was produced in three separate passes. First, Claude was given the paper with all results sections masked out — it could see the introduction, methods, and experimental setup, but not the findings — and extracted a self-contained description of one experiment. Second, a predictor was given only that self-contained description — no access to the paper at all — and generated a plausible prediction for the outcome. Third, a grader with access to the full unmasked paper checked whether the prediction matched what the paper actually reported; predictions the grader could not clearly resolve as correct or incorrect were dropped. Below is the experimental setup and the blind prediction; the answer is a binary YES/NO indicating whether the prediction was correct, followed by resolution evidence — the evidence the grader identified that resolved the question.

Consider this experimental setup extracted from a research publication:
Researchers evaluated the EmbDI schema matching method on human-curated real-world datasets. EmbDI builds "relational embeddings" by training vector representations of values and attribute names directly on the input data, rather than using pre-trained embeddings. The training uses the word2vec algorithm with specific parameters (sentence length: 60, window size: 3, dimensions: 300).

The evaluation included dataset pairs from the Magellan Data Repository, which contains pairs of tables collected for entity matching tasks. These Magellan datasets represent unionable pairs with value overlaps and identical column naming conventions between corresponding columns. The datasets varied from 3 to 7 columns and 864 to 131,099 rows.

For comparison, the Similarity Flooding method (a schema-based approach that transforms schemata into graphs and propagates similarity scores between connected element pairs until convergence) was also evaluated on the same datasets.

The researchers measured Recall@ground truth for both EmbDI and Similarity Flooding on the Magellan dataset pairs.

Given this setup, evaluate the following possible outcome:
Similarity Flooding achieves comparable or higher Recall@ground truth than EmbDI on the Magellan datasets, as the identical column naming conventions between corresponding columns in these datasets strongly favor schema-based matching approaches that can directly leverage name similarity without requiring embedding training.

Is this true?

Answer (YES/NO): YES